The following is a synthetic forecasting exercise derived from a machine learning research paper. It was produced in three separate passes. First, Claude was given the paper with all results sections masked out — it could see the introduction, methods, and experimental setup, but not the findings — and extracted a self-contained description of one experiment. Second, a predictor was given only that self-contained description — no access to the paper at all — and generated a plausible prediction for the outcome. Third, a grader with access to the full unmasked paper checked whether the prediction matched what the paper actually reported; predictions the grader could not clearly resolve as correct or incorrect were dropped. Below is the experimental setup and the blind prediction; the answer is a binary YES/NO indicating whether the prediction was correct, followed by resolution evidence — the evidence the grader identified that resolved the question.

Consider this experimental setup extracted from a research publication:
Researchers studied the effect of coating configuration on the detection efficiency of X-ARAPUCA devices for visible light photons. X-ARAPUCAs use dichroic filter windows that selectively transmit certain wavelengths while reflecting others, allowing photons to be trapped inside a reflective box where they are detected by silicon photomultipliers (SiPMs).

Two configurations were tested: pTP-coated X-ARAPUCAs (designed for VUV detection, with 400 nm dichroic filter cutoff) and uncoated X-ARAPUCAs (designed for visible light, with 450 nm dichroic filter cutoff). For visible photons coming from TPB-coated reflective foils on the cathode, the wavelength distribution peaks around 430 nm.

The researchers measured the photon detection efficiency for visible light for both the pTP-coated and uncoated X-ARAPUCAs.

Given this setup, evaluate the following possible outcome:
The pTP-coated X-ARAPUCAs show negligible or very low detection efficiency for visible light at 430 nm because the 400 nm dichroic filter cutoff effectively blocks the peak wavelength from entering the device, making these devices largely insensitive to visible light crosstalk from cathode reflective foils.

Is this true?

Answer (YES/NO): NO